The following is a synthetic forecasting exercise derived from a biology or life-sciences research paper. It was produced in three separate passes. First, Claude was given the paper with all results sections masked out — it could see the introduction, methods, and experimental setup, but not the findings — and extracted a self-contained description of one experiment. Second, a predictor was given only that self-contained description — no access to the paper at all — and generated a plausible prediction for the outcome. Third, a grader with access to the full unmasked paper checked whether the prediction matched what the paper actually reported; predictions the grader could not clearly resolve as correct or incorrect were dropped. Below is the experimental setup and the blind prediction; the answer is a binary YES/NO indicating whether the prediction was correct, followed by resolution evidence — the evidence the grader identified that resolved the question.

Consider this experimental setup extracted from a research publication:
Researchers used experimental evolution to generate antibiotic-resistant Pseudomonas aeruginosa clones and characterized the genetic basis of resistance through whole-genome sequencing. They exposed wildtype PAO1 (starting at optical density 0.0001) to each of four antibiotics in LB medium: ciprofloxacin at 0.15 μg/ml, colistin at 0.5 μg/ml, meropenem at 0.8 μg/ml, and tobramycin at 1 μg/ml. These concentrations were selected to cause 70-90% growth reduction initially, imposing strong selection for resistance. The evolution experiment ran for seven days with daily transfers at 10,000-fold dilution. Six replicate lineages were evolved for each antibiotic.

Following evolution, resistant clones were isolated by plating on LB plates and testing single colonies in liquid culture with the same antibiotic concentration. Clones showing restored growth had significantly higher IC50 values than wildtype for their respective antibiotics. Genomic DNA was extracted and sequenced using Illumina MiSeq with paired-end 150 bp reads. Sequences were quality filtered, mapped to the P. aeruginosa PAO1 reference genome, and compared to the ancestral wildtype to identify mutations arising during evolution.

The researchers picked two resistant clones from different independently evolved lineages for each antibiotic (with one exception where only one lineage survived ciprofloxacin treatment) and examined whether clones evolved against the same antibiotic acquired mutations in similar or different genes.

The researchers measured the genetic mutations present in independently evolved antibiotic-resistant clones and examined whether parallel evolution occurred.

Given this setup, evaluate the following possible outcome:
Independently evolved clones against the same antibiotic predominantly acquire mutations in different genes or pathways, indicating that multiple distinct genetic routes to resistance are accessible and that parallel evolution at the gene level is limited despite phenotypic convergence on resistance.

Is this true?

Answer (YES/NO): NO